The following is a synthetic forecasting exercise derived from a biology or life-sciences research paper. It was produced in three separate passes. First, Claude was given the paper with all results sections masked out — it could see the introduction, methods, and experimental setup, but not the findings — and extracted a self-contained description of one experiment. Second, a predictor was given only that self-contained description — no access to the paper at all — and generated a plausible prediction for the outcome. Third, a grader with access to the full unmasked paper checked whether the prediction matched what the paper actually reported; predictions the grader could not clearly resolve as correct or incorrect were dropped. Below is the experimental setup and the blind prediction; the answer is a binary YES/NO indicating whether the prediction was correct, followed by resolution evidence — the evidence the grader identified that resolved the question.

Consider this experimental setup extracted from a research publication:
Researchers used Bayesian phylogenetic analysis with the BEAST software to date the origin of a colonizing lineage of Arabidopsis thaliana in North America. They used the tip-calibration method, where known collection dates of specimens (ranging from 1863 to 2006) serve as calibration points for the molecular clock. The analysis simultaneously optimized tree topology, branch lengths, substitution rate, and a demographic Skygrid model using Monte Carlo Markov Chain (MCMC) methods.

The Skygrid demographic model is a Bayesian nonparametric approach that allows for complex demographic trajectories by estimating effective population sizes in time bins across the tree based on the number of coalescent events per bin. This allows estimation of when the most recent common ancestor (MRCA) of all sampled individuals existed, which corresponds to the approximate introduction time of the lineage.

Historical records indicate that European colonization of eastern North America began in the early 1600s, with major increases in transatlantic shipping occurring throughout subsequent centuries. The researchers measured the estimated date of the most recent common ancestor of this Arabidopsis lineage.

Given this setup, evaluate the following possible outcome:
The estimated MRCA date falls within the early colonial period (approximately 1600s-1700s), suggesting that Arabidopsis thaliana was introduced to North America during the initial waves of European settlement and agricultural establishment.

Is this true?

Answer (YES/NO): NO